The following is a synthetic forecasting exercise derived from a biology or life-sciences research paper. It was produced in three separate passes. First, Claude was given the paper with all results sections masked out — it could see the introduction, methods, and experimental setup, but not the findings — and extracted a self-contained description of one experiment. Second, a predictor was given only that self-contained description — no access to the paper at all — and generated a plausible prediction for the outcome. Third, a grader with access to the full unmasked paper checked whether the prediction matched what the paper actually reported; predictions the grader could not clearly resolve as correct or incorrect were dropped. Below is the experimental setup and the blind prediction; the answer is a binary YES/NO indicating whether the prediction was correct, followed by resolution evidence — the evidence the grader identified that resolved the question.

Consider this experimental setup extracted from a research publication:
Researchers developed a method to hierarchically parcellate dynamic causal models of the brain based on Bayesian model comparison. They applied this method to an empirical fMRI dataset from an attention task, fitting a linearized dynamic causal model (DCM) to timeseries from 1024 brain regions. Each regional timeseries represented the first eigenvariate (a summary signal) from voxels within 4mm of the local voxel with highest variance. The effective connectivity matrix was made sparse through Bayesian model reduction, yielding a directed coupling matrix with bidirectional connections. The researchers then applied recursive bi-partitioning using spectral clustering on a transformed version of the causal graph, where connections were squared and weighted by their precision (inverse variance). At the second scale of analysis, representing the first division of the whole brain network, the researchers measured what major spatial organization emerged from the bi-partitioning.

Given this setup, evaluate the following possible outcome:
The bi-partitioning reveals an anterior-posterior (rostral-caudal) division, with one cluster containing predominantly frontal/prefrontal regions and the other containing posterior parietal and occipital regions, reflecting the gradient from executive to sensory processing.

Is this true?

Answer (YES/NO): YES